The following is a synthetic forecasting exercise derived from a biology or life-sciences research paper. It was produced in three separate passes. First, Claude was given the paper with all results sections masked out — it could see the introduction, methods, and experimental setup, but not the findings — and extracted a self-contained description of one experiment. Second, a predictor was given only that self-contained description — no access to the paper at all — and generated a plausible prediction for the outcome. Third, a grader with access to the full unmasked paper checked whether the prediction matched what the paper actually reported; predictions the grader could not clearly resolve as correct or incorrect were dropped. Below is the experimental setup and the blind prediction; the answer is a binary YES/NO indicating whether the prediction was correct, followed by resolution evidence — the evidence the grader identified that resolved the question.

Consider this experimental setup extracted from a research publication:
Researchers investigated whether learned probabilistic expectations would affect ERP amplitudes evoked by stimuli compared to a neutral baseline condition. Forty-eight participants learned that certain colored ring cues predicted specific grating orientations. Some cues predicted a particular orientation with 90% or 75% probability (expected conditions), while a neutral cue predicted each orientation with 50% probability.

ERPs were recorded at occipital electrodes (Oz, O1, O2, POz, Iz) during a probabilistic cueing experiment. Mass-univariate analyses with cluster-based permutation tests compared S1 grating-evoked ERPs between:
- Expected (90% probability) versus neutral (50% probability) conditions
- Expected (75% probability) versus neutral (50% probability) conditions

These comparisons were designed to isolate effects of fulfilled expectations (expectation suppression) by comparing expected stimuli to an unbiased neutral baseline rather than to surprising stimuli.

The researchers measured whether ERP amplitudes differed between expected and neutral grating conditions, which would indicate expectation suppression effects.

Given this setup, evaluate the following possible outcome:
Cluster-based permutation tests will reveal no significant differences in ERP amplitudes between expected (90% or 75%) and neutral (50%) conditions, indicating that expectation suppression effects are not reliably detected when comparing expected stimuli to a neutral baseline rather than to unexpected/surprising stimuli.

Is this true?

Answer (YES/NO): YES